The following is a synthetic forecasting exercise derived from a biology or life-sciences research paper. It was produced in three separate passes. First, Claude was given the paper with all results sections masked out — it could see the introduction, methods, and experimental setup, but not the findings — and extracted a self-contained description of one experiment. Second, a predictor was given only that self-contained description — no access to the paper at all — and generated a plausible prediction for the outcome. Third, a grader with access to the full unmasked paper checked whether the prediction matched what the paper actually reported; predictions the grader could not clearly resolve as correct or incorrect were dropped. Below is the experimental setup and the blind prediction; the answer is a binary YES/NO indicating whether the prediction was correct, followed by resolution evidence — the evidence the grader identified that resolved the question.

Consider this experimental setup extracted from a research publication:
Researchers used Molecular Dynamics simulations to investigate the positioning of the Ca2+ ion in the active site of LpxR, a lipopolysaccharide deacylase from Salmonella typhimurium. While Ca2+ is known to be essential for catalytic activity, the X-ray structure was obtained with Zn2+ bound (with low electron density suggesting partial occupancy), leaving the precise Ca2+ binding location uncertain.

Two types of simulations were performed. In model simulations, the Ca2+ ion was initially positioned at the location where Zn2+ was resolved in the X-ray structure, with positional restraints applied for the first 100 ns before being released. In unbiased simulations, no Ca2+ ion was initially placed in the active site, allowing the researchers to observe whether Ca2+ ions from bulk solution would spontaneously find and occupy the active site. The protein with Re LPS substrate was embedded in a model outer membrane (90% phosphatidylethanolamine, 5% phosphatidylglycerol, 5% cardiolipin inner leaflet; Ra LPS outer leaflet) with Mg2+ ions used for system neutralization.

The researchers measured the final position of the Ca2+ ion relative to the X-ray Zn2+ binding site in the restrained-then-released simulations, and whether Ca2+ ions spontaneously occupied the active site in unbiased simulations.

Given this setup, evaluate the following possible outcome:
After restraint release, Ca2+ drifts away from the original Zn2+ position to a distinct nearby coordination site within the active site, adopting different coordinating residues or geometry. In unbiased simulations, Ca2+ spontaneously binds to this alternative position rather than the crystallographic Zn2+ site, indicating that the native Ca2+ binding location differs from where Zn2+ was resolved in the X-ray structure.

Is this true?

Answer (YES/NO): NO